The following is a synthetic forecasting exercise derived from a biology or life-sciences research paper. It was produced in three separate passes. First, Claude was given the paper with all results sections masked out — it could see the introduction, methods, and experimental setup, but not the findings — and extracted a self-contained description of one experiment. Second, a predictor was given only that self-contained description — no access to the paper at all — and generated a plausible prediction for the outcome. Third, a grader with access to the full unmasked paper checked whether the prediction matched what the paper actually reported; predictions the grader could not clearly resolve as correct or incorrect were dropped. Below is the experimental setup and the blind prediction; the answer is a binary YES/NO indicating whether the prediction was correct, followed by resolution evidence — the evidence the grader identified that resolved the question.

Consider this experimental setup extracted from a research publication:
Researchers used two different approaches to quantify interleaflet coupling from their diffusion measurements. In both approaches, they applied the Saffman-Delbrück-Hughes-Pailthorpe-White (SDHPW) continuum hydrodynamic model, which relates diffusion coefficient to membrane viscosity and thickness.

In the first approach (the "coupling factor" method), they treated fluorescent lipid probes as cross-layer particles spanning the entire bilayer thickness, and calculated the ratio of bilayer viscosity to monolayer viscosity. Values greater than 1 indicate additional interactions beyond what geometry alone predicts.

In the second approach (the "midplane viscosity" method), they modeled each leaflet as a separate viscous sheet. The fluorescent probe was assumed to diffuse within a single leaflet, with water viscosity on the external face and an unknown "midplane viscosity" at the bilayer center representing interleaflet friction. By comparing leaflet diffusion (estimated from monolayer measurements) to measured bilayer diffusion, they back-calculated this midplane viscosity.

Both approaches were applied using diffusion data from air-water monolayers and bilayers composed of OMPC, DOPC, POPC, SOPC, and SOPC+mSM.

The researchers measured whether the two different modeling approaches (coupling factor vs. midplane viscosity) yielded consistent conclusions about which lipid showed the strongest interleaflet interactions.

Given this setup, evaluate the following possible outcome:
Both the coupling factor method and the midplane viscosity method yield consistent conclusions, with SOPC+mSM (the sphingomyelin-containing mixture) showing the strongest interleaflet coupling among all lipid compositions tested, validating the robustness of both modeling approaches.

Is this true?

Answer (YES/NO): NO